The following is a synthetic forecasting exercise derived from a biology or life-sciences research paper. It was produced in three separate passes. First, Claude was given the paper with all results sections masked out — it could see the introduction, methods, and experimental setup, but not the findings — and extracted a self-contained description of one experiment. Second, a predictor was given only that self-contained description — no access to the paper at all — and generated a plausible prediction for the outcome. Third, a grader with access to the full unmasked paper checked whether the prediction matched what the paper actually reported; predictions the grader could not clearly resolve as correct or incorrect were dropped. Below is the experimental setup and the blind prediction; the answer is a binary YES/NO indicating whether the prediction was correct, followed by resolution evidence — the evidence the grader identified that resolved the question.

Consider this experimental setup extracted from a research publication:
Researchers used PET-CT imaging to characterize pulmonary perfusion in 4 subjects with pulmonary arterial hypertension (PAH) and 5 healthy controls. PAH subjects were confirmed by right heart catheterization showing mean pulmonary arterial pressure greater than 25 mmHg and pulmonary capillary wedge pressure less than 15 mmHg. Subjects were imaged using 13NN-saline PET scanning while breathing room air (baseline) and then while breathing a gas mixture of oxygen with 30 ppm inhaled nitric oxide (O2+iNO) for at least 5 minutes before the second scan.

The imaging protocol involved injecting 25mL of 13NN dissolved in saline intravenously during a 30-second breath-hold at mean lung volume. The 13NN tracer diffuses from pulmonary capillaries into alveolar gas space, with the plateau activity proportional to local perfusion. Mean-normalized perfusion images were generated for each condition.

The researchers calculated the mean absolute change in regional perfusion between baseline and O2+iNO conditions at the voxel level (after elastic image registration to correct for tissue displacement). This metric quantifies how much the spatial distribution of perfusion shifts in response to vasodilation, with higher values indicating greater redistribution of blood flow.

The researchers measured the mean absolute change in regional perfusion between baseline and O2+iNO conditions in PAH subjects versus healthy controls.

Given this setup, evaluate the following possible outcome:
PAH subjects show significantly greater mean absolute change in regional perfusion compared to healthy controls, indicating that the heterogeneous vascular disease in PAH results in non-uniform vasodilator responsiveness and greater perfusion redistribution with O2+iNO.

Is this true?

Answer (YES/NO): NO